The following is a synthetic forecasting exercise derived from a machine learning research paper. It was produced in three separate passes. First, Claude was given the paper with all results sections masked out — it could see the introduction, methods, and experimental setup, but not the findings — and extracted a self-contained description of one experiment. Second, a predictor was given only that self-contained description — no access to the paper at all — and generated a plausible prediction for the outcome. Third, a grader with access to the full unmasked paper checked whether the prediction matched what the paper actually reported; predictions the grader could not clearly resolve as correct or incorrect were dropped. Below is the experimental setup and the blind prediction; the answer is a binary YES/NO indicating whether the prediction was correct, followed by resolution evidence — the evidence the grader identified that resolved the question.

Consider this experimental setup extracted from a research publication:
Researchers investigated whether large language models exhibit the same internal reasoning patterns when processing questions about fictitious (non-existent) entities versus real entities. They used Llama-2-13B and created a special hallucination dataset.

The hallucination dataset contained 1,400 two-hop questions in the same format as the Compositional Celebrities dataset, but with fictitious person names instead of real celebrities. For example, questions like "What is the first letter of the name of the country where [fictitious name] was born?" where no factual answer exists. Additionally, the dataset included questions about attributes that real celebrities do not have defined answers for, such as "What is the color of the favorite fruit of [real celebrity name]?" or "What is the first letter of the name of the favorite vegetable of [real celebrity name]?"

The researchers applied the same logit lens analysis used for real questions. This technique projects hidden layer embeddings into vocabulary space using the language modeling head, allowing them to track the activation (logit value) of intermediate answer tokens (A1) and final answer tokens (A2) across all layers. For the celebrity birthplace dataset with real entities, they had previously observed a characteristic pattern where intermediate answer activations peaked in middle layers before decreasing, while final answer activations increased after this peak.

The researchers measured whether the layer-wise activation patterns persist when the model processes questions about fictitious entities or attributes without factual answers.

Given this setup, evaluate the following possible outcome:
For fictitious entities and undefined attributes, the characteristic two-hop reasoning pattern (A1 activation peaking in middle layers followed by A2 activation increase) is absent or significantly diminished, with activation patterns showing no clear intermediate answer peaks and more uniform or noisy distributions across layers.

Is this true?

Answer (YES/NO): NO